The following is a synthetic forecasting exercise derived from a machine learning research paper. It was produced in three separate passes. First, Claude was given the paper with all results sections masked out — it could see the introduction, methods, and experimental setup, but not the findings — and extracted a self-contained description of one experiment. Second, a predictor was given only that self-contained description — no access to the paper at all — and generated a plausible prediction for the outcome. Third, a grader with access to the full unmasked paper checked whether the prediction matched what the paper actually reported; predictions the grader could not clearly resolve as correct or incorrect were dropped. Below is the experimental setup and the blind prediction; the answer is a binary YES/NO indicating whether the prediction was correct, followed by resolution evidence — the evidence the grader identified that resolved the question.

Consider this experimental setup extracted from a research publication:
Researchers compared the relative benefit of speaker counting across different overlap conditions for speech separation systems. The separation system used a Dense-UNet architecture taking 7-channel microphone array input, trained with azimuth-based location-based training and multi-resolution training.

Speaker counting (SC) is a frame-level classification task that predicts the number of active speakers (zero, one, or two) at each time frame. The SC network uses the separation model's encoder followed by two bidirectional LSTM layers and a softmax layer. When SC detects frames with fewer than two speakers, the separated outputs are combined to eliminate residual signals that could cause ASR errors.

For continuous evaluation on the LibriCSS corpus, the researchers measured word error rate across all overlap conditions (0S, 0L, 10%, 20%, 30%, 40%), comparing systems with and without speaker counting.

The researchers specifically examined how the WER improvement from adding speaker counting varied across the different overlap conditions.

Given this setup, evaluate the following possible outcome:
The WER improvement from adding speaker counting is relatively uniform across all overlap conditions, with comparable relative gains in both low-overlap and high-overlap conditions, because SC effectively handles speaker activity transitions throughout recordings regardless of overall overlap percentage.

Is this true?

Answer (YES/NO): NO